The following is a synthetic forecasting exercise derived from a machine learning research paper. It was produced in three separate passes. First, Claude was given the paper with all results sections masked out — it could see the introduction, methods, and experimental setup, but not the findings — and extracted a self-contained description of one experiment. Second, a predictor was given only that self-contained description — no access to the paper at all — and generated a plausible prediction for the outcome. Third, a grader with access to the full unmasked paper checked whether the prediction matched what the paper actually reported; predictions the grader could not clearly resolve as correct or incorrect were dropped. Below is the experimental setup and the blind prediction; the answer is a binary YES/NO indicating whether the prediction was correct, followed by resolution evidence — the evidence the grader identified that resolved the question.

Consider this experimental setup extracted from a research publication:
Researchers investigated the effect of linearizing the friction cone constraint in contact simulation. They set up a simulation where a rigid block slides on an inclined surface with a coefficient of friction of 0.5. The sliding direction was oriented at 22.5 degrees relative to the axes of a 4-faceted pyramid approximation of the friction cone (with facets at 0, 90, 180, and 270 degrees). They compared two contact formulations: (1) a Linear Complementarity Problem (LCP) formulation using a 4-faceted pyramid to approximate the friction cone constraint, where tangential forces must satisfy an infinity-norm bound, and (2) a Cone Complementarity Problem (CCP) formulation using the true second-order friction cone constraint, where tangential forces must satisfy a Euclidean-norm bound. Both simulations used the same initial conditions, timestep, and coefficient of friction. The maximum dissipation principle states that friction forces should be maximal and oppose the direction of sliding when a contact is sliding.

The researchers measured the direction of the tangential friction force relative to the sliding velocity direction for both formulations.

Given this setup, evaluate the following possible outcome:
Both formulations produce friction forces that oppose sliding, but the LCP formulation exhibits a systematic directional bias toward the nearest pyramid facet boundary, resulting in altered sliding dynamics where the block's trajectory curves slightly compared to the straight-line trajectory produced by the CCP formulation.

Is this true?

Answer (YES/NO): YES